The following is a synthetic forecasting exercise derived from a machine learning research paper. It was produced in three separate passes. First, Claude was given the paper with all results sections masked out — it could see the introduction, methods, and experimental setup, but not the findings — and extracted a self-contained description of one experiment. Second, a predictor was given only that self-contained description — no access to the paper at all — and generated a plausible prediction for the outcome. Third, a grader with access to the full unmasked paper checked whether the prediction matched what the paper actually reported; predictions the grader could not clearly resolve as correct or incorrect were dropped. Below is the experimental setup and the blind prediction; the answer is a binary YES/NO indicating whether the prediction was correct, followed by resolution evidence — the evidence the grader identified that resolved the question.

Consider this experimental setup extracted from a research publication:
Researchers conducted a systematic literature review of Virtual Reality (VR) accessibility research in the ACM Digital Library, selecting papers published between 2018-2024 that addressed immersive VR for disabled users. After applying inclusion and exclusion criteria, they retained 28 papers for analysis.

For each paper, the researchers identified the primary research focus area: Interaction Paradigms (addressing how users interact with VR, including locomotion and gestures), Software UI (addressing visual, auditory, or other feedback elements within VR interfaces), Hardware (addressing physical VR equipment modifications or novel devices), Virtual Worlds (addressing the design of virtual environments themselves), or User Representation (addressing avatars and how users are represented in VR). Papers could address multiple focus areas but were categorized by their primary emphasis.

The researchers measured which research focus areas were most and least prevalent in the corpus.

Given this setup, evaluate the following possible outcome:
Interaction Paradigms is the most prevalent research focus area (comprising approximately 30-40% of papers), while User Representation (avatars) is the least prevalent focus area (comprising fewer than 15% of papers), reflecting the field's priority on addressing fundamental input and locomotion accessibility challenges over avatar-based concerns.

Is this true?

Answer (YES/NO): NO